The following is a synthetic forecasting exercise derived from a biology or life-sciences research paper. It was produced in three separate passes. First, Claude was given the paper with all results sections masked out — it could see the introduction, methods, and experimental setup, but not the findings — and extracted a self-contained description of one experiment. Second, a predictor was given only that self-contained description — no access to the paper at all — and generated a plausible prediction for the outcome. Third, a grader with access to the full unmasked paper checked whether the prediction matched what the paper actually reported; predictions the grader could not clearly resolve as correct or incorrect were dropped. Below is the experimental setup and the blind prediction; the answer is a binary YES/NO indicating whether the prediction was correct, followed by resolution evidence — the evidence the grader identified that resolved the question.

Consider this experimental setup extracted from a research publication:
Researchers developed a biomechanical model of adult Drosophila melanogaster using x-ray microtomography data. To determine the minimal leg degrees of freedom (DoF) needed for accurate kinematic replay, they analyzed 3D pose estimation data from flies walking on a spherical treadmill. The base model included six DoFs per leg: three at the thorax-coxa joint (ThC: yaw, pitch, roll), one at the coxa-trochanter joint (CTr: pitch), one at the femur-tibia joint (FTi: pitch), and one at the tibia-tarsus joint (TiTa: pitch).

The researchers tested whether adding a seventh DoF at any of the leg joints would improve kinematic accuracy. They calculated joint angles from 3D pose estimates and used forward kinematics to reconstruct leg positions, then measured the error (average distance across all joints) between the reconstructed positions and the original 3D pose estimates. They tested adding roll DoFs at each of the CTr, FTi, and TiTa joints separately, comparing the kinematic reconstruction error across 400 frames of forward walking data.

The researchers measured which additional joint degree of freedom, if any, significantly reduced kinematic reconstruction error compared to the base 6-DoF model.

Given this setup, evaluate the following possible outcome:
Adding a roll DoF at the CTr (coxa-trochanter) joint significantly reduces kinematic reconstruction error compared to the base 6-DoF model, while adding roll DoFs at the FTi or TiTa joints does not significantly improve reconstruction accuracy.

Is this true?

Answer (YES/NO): YES